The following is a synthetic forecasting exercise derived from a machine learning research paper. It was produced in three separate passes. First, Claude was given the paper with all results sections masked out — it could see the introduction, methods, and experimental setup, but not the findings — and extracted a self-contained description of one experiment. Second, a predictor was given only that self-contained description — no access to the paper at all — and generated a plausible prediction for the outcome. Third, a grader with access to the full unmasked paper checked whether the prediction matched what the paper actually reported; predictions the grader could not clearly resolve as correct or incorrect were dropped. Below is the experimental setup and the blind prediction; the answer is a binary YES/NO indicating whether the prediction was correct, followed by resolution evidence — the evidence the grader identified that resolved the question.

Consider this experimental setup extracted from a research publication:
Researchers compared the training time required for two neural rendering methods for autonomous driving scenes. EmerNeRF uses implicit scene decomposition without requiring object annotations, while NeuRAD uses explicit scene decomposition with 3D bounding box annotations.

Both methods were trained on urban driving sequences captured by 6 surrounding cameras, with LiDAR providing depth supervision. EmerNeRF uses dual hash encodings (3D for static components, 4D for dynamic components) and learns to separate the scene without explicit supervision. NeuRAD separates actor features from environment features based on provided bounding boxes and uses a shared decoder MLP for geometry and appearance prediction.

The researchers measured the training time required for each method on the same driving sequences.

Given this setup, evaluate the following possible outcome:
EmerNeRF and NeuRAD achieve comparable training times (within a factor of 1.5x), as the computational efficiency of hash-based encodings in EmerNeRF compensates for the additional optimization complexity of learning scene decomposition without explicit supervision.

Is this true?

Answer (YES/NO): NO